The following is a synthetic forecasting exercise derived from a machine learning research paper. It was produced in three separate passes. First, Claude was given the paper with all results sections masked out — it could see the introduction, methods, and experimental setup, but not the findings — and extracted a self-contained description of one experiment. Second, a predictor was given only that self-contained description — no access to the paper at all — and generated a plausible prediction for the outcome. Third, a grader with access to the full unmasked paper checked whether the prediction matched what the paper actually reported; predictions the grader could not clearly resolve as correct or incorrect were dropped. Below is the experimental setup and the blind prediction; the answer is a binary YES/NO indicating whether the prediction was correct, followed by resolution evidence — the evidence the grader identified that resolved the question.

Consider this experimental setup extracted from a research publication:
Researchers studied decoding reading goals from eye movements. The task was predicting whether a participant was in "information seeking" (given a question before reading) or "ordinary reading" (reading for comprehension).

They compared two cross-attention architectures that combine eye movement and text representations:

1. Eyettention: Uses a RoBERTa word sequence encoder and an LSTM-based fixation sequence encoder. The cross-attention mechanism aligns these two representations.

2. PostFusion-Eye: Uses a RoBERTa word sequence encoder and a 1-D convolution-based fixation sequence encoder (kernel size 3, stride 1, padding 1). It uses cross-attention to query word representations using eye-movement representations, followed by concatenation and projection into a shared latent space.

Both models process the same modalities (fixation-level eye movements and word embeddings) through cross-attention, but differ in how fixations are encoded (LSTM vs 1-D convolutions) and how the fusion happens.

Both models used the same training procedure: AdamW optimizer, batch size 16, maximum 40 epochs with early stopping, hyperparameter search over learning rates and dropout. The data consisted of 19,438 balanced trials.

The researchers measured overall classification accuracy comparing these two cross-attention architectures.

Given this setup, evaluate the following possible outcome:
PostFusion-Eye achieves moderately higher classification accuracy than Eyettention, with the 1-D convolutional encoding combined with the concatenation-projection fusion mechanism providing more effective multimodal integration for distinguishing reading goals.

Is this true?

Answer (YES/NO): NO